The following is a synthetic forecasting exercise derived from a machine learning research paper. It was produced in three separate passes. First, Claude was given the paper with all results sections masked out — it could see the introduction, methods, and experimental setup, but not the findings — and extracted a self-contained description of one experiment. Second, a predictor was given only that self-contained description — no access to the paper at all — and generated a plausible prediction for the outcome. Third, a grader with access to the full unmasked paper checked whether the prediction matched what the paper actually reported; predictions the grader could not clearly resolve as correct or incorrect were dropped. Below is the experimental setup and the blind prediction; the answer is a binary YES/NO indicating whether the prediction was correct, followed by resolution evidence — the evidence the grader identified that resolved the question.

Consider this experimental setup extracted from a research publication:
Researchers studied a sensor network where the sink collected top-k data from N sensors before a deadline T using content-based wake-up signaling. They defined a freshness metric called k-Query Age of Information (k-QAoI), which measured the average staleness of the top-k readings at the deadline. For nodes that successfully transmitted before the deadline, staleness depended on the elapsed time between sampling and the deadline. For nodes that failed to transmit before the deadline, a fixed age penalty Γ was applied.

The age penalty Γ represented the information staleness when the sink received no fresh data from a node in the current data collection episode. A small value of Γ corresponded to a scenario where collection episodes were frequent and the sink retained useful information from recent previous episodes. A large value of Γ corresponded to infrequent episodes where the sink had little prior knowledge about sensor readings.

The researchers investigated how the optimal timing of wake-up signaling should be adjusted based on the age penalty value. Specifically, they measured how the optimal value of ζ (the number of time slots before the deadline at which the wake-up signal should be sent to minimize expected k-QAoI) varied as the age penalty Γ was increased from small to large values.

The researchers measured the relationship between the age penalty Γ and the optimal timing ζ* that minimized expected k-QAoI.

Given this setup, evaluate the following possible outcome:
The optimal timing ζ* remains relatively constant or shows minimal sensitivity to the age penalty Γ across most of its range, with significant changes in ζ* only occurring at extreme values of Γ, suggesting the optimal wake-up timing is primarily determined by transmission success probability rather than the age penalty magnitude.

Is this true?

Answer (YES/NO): NO